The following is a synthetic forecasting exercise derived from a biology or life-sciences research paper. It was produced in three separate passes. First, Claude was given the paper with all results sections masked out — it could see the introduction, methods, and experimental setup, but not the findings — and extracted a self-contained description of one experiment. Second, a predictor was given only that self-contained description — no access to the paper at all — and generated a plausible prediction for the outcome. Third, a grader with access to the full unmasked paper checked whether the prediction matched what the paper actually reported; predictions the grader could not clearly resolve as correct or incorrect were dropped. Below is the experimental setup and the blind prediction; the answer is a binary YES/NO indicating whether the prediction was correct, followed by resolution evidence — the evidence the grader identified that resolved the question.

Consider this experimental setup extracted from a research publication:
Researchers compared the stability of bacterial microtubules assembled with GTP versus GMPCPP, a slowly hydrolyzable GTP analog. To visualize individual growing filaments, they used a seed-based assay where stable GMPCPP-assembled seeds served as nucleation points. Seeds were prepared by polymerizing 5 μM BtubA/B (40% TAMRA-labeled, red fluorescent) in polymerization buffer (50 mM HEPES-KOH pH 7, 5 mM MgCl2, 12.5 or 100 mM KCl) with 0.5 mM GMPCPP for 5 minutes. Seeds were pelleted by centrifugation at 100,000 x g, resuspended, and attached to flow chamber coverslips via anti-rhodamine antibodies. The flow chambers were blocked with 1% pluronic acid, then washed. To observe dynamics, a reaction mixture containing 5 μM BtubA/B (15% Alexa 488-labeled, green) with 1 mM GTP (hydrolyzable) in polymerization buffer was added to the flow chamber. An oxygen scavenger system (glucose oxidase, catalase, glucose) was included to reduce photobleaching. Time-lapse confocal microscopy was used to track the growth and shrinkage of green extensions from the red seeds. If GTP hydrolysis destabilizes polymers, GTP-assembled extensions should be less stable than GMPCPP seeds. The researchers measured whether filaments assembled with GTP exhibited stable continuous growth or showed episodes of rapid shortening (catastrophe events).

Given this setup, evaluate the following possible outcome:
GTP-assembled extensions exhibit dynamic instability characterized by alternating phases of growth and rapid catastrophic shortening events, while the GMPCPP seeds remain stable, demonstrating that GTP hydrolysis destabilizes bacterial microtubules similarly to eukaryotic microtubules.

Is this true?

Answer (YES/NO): NO